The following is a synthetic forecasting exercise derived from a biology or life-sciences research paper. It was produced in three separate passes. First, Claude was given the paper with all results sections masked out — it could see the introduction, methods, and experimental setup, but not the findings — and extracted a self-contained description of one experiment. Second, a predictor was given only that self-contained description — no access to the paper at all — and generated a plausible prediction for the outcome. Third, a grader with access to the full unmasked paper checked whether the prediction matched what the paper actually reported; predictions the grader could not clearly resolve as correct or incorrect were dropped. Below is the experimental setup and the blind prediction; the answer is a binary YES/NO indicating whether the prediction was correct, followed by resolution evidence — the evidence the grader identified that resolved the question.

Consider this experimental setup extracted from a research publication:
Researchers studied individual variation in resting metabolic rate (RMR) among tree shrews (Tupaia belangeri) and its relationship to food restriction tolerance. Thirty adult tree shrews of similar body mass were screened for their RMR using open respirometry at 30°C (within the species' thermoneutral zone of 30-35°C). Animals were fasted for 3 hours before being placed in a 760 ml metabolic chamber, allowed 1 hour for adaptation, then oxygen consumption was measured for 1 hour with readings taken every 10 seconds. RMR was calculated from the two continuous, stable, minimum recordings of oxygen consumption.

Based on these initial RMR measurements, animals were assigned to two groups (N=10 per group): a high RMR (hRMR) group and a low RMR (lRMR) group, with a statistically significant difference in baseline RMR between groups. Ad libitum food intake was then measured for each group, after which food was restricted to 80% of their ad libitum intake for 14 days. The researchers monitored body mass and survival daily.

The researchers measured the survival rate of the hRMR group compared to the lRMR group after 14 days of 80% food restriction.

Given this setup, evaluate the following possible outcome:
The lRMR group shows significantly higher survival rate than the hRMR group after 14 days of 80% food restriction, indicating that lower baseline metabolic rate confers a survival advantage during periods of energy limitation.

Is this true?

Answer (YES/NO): NO